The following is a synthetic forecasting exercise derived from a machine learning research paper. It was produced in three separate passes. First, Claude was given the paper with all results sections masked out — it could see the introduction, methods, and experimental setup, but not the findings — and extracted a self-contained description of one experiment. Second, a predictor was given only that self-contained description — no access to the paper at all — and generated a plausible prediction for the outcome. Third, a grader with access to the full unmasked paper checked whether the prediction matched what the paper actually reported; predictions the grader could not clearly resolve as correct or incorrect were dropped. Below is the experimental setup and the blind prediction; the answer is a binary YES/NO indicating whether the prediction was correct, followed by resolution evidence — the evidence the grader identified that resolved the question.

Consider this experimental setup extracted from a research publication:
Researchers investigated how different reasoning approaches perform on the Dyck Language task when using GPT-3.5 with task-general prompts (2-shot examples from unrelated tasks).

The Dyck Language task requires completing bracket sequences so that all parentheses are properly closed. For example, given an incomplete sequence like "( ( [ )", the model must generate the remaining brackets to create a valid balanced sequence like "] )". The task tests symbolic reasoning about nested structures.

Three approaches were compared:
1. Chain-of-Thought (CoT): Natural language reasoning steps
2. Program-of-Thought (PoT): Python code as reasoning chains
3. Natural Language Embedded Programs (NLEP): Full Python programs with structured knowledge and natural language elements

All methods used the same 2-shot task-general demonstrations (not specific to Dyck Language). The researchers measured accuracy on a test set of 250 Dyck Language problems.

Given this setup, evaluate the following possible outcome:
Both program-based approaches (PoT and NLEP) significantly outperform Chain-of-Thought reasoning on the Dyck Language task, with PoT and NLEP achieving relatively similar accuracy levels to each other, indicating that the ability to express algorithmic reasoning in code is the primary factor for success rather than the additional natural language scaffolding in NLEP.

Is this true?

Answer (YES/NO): NO